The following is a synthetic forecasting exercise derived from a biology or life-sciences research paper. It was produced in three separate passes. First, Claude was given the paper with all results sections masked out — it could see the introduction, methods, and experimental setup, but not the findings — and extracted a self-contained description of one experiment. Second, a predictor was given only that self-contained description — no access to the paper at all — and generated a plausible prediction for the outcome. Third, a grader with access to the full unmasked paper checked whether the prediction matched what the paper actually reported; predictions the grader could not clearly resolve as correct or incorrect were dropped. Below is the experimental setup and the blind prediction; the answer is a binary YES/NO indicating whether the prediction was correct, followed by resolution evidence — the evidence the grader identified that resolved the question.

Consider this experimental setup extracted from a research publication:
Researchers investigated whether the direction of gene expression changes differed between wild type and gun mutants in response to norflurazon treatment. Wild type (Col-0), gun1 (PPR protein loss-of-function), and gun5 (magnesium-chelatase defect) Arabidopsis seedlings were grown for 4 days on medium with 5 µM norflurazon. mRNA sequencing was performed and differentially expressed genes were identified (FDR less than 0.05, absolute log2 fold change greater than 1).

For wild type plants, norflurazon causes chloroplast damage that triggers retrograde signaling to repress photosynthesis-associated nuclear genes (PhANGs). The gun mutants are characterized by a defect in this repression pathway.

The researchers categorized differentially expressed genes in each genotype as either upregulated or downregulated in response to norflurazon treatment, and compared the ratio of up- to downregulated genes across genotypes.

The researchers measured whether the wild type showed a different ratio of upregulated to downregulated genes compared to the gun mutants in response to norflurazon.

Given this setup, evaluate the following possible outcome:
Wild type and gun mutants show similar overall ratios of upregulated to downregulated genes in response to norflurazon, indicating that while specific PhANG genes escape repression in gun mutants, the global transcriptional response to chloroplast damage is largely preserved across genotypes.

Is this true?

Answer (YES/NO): NO